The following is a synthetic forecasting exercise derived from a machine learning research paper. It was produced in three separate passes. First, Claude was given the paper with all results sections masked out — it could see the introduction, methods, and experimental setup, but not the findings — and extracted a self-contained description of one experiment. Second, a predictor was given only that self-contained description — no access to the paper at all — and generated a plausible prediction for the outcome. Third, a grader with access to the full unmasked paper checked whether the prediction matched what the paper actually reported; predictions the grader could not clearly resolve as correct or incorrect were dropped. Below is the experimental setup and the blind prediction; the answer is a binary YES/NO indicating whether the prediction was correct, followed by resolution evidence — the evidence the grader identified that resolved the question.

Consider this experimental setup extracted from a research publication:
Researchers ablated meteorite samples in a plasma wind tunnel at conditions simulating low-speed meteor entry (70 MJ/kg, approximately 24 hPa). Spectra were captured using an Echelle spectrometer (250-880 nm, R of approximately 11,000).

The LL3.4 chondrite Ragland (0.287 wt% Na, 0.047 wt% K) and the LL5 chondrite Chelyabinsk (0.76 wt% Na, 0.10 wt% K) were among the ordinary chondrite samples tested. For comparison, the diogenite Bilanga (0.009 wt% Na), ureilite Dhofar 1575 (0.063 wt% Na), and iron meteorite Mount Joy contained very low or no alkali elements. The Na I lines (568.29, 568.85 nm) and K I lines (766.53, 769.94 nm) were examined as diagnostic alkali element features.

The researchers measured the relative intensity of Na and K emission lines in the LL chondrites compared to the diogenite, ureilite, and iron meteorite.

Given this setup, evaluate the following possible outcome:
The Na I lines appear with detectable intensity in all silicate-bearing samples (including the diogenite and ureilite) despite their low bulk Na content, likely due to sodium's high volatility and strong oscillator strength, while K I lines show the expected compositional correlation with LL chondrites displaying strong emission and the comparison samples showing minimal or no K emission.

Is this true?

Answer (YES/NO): NO